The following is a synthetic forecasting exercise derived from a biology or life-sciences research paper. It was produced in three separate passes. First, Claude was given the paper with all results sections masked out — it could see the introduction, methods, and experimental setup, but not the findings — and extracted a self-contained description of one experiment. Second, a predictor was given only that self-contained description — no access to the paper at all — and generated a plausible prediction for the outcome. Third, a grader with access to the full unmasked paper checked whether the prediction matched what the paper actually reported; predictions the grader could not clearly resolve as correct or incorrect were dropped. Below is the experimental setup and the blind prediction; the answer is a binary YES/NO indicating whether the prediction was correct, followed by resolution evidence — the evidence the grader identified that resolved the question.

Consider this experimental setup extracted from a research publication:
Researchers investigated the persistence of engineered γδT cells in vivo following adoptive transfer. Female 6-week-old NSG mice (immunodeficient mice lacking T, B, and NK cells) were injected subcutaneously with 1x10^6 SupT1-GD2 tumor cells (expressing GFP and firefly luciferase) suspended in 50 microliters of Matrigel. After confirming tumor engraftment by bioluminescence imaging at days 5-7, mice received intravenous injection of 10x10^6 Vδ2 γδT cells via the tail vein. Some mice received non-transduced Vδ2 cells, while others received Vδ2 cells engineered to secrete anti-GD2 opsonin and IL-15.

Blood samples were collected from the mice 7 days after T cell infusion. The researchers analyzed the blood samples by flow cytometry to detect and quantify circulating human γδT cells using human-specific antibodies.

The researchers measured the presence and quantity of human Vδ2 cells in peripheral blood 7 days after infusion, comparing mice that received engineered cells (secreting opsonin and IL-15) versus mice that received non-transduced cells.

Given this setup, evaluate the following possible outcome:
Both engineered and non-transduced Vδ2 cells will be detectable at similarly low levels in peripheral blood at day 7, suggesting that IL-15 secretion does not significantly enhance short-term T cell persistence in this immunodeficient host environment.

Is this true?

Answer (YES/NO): NO